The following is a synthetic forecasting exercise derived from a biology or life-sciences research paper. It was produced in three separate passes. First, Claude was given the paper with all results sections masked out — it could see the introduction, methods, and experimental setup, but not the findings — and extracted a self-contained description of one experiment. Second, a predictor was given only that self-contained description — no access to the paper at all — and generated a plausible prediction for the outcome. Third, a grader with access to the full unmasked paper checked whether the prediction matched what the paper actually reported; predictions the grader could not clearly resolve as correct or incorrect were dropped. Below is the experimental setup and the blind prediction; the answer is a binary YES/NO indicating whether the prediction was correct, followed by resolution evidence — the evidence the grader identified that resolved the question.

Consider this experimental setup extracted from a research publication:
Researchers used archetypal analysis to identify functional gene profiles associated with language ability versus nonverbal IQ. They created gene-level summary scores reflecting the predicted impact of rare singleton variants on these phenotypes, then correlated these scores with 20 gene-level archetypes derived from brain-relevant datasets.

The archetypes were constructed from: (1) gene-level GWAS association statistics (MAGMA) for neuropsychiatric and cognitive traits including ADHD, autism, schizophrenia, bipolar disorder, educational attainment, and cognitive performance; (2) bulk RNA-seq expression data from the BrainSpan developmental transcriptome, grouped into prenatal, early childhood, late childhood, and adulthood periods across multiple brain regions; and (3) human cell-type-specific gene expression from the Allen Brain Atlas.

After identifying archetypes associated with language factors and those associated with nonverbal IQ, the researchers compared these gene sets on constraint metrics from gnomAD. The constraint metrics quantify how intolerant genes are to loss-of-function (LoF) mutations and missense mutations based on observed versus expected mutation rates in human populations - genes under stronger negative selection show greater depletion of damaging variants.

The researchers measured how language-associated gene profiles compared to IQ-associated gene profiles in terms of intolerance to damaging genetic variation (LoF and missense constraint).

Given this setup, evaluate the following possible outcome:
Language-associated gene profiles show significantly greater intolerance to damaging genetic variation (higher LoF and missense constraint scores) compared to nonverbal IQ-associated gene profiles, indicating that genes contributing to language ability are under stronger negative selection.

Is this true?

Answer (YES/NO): NO